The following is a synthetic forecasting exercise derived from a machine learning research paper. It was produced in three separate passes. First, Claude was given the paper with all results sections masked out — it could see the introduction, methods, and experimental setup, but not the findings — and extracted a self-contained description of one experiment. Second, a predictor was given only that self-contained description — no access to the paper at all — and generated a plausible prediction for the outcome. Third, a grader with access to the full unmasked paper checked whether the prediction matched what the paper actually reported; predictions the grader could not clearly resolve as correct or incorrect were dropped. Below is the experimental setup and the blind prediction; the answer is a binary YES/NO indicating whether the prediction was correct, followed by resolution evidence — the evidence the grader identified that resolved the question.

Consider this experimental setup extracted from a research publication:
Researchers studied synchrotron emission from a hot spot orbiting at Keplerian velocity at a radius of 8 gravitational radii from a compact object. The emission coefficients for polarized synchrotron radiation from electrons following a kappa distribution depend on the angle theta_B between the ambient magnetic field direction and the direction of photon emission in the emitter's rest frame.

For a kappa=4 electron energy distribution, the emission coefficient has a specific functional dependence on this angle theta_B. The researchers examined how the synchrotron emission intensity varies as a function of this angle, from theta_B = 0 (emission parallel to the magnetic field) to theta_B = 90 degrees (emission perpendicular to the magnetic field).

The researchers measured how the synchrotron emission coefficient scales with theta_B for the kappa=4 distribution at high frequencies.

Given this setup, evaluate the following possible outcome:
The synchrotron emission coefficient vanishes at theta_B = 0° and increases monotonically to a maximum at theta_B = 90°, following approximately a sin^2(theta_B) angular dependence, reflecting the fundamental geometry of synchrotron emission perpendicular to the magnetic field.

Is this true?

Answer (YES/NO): YES